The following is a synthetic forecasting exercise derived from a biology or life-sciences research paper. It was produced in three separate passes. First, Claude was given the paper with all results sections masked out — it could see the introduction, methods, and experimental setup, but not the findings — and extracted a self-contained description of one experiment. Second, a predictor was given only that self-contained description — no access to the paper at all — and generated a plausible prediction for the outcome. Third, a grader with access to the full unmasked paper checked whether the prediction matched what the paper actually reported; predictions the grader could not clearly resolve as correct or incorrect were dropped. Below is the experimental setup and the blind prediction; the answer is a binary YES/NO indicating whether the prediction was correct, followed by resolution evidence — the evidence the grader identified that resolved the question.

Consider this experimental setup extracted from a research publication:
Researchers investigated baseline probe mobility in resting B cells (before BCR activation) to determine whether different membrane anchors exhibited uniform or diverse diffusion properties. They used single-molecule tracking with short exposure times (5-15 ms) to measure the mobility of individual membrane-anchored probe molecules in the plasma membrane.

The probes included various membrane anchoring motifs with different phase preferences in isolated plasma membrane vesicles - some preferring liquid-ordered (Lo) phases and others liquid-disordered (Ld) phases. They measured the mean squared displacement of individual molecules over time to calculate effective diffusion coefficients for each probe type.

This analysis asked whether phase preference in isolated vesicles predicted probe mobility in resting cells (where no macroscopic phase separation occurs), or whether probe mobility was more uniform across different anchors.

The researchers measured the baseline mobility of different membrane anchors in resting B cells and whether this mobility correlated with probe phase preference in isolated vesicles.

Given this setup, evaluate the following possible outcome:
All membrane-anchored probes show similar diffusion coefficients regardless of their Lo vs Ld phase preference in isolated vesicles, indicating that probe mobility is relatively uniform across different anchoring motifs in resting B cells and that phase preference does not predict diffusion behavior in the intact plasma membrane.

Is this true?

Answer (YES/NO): NO